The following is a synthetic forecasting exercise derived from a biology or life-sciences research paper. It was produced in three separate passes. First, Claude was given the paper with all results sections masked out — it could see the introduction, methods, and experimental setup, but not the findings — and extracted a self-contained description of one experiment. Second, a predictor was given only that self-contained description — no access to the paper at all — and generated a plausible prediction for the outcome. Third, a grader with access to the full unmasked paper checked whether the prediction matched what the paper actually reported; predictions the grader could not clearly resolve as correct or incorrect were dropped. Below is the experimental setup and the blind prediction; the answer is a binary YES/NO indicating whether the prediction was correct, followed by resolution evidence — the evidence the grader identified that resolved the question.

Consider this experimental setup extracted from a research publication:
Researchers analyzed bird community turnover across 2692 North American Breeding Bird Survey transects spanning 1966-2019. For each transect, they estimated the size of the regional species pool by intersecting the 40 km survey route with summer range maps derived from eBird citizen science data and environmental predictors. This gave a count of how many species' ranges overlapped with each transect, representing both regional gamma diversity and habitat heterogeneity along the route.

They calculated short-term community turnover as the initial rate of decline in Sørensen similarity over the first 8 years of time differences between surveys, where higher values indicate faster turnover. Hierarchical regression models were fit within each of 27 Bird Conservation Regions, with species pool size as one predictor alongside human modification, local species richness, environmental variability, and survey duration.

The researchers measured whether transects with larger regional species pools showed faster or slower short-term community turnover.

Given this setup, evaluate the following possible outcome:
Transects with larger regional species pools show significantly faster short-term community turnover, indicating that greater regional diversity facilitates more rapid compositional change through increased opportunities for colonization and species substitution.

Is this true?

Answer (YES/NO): NO